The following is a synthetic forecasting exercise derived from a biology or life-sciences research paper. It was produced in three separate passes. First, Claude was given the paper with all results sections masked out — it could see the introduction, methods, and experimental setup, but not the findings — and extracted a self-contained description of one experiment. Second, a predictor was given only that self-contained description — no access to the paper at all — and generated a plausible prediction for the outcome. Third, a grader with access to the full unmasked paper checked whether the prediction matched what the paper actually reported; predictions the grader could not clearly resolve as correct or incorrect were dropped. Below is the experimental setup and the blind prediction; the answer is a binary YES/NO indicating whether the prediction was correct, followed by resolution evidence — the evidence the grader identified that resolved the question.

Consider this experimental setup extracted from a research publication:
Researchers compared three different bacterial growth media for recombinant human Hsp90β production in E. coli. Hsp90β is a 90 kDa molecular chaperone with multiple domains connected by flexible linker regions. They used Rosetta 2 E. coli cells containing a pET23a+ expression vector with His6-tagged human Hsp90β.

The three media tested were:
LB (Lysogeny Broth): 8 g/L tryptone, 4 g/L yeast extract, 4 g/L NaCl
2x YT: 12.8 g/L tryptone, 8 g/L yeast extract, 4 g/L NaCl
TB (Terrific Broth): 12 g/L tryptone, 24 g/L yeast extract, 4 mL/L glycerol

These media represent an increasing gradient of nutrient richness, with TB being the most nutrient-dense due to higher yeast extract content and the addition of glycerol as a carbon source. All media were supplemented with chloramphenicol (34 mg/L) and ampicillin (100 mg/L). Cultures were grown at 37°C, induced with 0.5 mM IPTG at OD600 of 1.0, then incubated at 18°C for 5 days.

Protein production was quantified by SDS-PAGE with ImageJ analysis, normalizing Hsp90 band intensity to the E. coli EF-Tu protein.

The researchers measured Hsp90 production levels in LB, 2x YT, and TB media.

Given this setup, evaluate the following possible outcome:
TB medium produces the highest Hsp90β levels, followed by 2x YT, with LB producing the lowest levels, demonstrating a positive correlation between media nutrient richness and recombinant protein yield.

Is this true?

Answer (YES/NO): YES